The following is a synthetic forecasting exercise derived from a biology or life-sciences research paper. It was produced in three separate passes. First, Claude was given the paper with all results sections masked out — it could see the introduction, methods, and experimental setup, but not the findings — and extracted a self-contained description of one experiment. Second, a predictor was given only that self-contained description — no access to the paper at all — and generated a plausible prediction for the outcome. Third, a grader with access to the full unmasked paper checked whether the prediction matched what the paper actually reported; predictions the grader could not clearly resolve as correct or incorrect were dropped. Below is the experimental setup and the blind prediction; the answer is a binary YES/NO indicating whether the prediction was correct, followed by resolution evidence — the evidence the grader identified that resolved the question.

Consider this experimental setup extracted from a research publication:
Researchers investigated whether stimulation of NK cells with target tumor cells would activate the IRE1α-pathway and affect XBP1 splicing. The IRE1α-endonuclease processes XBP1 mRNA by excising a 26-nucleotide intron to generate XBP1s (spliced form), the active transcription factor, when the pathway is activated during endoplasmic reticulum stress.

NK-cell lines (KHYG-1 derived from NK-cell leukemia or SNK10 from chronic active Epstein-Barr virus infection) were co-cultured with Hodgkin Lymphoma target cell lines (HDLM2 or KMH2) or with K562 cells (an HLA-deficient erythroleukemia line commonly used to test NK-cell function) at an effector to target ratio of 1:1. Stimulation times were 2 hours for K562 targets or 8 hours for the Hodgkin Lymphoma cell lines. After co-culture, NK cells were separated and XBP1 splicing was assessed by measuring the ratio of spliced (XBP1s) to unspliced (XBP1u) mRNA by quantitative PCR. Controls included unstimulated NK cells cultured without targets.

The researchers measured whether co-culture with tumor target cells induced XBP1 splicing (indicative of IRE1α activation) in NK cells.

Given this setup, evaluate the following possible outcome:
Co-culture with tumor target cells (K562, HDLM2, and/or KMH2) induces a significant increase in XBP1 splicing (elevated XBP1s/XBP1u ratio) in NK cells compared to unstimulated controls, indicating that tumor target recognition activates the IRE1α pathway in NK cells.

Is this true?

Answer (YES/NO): YES